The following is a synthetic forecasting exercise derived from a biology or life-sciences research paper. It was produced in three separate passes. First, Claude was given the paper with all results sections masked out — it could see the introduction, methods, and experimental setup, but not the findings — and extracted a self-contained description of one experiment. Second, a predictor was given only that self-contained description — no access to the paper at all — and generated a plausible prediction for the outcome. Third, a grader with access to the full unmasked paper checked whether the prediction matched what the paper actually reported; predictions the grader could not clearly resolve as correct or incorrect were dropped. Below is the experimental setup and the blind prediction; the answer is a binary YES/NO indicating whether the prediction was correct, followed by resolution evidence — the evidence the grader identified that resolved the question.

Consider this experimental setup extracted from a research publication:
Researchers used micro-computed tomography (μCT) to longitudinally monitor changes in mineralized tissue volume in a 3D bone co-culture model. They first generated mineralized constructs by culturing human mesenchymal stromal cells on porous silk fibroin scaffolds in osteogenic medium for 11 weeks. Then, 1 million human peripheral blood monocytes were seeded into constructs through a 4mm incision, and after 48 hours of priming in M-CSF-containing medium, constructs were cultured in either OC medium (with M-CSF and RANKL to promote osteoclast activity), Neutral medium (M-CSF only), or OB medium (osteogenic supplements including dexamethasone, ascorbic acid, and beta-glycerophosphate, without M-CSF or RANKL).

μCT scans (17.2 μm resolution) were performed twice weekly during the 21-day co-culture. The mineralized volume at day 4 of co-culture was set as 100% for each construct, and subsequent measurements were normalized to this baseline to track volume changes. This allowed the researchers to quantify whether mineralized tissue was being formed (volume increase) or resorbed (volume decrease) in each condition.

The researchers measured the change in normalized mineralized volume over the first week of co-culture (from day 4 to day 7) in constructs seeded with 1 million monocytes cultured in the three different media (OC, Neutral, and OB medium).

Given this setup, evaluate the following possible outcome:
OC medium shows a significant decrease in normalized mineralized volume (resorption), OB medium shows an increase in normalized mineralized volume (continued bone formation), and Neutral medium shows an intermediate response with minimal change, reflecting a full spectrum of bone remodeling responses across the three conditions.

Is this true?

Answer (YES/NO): NO